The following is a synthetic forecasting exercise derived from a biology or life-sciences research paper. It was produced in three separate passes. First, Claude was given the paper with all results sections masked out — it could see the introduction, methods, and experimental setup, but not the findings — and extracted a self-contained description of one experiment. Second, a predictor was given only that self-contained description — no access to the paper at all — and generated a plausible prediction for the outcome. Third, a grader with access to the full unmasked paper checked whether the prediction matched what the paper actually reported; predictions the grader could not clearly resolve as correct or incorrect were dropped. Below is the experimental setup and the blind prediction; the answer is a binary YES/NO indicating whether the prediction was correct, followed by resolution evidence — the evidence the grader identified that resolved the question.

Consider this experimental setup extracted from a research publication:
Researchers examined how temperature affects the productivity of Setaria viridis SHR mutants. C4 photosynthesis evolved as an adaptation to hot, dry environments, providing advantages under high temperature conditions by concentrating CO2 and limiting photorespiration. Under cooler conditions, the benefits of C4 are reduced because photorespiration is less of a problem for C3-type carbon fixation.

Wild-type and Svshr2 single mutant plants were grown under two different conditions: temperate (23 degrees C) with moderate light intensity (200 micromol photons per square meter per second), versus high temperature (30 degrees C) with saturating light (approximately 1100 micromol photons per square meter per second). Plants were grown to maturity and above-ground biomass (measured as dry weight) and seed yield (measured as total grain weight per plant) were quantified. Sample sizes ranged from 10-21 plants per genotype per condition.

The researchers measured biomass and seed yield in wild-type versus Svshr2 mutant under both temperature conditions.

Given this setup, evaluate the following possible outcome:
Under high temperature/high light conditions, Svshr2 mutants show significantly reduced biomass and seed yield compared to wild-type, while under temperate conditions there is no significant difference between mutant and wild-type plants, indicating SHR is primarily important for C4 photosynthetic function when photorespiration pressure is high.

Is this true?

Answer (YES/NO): YES